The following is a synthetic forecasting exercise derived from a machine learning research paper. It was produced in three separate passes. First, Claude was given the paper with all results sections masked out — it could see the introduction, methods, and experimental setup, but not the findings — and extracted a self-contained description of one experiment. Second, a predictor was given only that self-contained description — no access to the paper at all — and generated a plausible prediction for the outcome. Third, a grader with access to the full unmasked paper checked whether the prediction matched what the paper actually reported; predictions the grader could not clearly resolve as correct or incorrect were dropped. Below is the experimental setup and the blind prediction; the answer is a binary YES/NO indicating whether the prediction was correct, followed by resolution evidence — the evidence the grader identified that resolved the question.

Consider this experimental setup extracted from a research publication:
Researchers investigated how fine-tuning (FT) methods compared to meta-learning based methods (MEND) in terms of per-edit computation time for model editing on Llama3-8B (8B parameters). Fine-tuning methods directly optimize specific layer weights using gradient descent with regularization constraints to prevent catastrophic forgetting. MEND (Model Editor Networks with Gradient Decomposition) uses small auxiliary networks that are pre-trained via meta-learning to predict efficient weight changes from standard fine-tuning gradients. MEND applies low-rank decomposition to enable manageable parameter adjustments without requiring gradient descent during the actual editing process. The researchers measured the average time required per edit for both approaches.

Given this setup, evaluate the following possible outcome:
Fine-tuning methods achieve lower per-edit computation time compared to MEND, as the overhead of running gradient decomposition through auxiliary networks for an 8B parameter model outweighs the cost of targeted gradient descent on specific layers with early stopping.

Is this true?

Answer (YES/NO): NO